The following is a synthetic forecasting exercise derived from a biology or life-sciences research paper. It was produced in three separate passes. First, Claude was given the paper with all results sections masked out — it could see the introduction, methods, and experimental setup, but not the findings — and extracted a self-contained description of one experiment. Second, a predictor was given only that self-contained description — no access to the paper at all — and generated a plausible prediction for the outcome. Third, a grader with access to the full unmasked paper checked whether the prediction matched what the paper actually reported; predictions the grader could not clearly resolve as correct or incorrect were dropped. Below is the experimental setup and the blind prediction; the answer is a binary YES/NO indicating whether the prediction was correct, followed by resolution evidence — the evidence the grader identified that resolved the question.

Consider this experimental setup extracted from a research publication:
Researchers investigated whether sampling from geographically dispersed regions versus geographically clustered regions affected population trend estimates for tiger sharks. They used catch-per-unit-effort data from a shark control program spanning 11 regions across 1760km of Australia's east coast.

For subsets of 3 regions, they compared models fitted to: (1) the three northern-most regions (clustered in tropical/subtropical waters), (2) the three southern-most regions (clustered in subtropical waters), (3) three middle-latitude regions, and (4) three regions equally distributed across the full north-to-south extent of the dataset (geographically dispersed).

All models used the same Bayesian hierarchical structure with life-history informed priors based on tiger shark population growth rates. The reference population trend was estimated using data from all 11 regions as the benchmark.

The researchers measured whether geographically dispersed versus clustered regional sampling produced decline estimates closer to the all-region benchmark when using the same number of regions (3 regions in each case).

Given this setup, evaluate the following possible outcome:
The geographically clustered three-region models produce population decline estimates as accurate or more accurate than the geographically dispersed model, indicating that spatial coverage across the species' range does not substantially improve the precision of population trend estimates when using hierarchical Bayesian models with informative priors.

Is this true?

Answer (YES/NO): NO